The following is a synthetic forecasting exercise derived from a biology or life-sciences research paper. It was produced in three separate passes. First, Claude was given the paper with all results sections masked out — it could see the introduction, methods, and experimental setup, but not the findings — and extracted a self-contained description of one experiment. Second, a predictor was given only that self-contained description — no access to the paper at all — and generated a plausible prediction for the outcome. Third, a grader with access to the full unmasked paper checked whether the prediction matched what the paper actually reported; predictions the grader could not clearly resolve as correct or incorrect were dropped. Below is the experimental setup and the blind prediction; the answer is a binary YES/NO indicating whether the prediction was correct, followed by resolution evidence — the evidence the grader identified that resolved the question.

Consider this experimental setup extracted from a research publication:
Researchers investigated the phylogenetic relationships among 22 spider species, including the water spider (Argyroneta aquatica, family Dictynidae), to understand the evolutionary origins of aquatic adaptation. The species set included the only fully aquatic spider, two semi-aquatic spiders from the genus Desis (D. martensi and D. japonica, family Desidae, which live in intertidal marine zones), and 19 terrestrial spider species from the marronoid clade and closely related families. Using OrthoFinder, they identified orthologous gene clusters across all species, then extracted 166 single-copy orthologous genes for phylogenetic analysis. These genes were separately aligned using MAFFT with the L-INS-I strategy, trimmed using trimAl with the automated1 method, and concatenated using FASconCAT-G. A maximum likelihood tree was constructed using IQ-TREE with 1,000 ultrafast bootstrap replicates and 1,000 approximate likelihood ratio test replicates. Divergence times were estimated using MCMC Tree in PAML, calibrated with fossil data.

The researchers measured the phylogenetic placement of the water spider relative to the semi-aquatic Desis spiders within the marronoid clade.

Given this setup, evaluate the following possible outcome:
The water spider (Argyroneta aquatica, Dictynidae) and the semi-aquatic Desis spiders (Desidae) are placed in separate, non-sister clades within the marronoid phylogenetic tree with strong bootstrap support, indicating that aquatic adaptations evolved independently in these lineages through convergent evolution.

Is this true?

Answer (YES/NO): YES